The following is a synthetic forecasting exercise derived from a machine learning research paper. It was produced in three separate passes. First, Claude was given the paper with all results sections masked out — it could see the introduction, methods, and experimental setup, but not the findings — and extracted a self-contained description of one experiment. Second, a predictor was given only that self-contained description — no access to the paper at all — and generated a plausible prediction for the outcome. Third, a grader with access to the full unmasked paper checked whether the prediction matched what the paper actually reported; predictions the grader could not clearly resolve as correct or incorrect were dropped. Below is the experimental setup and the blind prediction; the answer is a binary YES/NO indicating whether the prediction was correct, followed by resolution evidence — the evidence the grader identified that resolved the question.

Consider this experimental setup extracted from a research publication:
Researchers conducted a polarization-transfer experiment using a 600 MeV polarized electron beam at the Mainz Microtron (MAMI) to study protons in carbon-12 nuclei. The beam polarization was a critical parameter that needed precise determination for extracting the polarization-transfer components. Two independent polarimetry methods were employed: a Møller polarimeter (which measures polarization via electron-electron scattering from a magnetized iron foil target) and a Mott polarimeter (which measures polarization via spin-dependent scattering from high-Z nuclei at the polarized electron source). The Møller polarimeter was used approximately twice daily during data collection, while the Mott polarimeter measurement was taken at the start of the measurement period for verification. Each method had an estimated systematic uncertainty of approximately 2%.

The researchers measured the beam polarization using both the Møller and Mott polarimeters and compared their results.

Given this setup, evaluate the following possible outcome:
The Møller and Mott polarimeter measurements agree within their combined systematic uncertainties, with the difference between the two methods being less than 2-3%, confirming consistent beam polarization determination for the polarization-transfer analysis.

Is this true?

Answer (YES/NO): YES